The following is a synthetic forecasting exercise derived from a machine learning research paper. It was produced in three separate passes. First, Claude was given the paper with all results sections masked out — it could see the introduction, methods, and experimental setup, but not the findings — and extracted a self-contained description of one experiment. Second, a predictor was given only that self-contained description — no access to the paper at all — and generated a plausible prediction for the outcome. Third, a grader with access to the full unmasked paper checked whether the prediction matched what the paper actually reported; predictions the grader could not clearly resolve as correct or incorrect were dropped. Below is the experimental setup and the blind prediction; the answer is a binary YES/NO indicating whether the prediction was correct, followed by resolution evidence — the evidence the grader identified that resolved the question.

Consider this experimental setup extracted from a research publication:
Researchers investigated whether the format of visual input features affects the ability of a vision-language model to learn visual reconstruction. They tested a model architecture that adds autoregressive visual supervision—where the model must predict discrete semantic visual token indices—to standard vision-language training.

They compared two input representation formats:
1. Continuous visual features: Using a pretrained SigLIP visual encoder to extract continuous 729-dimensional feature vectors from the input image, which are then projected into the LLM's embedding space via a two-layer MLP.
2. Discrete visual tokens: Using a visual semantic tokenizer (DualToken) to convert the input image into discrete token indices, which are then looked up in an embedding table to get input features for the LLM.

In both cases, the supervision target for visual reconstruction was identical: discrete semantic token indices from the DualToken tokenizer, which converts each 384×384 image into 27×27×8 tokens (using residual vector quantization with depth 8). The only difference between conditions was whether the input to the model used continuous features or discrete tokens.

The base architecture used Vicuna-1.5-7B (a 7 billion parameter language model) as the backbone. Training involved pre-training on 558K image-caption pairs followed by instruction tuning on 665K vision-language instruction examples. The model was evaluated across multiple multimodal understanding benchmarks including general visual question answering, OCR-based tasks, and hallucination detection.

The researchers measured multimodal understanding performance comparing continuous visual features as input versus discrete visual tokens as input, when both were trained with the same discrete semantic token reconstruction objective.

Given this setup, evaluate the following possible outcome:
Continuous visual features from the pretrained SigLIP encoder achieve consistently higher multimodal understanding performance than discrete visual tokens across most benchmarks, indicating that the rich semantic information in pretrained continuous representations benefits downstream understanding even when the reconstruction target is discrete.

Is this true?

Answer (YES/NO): YES